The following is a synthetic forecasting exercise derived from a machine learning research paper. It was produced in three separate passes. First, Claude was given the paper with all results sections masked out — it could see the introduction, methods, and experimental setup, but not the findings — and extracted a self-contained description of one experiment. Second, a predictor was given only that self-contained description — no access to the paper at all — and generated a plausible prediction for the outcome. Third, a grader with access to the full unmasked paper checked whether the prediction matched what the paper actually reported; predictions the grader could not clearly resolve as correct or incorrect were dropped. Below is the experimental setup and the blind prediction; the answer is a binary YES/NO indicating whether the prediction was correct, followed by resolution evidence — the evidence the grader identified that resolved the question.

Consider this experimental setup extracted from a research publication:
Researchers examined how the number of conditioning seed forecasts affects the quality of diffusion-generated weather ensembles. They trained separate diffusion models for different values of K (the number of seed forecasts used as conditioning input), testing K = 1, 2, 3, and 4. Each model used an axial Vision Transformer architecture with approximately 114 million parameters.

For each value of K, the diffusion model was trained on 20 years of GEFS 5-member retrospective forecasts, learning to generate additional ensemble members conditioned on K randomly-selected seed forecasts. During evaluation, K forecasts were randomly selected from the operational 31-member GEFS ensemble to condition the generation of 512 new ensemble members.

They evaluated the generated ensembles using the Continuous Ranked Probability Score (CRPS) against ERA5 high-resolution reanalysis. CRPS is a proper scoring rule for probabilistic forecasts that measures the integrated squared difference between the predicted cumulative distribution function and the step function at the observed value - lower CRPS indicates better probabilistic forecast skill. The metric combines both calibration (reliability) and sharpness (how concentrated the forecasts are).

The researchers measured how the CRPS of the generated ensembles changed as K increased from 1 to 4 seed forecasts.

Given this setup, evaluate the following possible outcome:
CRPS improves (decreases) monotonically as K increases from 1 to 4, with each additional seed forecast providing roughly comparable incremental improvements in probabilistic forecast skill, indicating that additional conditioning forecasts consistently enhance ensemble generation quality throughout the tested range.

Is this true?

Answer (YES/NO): NO